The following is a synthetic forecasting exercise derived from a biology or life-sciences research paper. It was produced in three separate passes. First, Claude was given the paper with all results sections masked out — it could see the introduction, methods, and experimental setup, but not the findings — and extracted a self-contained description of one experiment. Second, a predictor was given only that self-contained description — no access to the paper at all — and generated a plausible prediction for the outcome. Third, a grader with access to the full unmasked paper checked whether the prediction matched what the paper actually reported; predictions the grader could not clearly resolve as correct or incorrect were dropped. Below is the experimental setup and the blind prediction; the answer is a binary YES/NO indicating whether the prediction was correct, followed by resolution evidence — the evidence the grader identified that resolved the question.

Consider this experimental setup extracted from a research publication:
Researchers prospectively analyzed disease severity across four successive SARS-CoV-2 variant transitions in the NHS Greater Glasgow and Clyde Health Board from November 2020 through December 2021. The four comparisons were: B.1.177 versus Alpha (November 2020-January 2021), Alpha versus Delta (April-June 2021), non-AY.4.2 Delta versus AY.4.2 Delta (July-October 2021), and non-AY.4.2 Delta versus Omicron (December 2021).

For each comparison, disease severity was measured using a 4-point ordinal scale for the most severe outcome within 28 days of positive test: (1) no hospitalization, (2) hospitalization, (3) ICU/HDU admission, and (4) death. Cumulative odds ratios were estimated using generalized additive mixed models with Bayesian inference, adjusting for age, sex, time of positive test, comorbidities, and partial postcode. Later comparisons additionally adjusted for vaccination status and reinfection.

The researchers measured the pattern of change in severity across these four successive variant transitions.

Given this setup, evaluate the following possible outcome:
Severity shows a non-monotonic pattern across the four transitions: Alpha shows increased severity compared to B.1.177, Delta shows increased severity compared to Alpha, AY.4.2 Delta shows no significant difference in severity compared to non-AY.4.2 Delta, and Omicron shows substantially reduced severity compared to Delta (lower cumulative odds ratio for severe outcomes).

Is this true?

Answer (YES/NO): YES